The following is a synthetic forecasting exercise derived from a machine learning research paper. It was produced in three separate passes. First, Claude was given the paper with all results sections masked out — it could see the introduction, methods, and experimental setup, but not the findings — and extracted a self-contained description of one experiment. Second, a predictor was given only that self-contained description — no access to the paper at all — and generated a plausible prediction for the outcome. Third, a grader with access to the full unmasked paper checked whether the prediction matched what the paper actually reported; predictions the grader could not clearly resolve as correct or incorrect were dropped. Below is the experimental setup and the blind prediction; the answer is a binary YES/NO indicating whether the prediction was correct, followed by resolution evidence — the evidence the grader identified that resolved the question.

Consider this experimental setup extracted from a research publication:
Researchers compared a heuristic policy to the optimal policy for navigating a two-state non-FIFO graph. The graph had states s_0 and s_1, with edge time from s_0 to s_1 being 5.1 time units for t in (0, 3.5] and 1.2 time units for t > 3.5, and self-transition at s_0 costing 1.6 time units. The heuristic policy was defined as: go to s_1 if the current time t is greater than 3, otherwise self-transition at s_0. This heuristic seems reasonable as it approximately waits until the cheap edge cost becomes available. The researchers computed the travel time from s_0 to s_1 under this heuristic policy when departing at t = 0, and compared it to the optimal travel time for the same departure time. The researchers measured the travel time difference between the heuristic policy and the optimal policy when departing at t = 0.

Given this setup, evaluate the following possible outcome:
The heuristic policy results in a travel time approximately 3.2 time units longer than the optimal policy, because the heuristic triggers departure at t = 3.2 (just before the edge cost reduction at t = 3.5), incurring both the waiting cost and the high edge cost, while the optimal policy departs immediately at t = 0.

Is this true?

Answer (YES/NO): YES